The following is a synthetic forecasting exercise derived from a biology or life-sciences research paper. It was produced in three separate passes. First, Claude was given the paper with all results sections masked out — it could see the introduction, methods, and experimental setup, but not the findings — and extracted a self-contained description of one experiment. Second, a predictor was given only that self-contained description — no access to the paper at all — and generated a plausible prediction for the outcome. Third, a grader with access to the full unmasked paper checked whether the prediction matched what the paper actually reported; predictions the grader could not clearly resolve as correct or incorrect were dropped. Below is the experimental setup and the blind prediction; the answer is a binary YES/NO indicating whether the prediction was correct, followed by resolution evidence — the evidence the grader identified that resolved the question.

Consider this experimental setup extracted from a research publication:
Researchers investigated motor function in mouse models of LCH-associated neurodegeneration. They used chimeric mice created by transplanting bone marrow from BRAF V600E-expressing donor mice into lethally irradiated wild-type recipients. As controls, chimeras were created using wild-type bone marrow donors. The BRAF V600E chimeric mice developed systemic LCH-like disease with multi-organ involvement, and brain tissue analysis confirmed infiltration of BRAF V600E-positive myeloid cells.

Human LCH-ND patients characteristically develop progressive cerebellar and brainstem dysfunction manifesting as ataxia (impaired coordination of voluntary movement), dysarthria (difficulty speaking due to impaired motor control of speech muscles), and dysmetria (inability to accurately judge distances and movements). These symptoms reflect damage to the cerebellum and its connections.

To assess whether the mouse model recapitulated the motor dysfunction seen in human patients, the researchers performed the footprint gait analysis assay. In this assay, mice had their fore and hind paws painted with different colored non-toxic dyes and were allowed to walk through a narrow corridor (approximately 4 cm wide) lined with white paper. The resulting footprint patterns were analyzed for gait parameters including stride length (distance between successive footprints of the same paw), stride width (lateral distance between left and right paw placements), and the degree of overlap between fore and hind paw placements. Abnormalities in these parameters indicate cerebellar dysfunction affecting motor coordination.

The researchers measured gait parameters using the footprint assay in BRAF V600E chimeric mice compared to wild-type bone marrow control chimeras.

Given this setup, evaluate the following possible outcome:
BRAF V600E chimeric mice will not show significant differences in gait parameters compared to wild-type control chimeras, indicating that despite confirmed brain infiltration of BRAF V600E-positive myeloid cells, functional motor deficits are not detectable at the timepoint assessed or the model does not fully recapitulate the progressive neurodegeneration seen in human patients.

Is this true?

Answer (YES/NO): NO